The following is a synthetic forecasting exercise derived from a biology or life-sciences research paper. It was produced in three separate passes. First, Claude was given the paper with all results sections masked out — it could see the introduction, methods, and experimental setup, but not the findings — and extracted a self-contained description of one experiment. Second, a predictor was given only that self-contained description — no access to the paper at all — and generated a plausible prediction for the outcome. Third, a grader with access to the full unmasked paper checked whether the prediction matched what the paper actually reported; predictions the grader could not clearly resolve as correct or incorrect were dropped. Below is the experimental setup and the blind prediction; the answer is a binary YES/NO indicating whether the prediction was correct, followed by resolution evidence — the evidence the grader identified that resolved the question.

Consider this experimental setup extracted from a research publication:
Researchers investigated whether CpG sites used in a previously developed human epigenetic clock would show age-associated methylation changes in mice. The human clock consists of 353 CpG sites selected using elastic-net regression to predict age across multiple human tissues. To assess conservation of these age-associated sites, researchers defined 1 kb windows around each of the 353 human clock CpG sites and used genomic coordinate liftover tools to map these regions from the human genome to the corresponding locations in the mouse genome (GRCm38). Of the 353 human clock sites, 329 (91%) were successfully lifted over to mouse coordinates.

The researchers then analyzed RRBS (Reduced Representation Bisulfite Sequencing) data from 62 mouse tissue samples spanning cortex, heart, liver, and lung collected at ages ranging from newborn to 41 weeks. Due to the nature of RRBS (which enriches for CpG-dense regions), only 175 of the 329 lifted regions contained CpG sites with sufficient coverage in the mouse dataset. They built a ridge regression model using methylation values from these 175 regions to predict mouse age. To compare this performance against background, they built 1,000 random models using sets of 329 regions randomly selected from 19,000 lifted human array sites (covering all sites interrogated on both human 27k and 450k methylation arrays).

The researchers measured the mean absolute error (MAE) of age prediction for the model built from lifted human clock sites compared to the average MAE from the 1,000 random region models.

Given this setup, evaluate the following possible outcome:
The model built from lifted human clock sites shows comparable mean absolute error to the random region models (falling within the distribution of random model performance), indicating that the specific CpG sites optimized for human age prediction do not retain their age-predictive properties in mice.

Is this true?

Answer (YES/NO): YES